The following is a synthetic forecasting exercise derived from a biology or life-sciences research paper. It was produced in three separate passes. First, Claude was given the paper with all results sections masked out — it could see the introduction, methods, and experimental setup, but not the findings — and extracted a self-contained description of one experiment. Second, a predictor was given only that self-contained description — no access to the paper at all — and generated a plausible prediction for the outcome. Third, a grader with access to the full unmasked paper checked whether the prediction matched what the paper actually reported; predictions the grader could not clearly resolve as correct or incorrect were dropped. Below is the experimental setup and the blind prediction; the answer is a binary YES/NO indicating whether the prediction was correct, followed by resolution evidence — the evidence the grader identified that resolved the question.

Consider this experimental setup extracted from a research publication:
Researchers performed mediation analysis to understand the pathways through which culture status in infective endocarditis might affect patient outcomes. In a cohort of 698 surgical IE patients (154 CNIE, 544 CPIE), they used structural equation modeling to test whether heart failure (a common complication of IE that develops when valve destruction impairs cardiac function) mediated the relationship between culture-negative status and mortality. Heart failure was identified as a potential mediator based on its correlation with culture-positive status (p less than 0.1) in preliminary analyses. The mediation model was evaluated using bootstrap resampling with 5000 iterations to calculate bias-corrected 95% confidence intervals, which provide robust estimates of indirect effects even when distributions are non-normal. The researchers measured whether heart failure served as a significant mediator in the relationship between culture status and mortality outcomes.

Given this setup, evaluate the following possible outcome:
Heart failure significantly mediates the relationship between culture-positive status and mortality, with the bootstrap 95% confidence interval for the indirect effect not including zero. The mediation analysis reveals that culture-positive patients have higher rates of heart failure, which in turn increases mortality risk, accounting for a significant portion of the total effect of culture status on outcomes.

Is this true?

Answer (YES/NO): NO